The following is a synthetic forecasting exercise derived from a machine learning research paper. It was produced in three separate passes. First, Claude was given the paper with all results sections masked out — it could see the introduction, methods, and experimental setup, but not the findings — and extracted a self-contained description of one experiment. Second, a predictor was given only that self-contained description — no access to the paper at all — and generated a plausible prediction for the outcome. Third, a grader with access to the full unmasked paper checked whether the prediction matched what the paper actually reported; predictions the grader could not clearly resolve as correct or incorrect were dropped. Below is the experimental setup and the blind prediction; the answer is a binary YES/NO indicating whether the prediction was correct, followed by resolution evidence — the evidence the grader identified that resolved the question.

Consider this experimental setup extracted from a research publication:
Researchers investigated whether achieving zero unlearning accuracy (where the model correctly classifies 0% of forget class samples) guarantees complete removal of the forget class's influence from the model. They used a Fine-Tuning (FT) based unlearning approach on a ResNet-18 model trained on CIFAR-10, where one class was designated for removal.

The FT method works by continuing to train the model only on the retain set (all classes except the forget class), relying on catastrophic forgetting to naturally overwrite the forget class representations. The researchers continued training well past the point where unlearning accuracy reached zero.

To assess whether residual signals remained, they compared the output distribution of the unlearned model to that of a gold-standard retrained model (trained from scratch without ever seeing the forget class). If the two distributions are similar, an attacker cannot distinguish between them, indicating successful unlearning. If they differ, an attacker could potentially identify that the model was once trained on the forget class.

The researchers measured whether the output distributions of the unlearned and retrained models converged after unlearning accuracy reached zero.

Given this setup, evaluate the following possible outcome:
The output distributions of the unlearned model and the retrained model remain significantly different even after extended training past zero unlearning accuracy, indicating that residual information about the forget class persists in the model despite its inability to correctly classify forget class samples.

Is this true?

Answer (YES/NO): NO